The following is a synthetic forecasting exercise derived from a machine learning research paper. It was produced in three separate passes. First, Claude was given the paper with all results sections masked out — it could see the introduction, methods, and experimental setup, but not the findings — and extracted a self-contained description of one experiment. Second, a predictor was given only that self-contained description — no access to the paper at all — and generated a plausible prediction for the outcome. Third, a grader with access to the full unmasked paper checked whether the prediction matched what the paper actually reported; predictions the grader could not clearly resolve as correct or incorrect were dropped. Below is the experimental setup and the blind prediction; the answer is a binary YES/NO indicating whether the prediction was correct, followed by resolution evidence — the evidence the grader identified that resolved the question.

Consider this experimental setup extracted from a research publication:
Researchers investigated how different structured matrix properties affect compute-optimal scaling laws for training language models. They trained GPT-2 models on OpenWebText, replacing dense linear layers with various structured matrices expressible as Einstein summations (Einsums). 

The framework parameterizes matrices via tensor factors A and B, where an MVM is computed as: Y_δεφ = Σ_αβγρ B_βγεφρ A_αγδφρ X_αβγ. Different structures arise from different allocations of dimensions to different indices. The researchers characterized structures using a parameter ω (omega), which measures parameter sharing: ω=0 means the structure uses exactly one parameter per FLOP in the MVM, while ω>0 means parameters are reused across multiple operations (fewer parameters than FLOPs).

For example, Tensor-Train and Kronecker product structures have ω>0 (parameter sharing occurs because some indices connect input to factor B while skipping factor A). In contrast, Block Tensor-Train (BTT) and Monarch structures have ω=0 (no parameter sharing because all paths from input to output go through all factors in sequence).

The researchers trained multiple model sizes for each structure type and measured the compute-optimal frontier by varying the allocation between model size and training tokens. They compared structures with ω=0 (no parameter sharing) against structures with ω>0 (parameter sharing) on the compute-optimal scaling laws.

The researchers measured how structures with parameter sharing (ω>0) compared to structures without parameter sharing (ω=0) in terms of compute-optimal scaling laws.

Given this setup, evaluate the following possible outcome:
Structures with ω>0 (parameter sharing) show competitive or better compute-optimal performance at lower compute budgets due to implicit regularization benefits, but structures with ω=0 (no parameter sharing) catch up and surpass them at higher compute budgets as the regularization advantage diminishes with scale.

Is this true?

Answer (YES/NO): NO